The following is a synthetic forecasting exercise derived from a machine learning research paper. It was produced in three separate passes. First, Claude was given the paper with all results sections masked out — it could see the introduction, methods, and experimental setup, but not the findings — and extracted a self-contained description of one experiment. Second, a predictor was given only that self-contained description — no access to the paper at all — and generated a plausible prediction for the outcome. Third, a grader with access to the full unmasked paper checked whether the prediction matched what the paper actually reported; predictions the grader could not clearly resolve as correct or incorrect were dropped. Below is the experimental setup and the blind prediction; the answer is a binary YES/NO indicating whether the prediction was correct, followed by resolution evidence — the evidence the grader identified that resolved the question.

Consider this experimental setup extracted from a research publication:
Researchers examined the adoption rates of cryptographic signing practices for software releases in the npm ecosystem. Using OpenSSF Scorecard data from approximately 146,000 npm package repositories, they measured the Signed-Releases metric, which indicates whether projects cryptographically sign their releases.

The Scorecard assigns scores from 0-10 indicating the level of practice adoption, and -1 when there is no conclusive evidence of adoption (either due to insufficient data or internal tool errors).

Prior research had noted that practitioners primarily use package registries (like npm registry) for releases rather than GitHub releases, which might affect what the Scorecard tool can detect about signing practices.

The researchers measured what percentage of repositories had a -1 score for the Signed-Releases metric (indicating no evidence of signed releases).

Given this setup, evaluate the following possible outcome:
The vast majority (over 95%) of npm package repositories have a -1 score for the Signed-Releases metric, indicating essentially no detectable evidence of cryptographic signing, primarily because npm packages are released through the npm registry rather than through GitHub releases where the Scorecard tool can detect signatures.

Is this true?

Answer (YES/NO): YES